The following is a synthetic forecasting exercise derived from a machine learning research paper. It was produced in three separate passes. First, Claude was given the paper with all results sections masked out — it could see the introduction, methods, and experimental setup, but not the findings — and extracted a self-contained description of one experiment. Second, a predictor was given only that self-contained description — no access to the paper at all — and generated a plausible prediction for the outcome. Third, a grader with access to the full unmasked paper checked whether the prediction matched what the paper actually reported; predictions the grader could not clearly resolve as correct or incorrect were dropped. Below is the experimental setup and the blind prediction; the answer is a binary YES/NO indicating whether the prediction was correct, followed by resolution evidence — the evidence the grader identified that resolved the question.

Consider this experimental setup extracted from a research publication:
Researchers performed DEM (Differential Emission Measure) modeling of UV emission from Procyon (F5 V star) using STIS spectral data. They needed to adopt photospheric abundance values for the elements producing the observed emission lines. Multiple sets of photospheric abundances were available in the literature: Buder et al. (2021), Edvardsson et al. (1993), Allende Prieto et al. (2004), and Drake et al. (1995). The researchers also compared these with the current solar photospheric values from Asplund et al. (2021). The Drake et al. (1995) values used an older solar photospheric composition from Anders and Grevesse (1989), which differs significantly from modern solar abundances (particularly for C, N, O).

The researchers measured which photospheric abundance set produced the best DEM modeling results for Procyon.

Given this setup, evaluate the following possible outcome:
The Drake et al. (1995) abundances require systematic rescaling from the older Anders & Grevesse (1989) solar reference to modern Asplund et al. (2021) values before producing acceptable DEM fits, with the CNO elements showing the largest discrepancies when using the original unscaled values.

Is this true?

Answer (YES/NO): NO